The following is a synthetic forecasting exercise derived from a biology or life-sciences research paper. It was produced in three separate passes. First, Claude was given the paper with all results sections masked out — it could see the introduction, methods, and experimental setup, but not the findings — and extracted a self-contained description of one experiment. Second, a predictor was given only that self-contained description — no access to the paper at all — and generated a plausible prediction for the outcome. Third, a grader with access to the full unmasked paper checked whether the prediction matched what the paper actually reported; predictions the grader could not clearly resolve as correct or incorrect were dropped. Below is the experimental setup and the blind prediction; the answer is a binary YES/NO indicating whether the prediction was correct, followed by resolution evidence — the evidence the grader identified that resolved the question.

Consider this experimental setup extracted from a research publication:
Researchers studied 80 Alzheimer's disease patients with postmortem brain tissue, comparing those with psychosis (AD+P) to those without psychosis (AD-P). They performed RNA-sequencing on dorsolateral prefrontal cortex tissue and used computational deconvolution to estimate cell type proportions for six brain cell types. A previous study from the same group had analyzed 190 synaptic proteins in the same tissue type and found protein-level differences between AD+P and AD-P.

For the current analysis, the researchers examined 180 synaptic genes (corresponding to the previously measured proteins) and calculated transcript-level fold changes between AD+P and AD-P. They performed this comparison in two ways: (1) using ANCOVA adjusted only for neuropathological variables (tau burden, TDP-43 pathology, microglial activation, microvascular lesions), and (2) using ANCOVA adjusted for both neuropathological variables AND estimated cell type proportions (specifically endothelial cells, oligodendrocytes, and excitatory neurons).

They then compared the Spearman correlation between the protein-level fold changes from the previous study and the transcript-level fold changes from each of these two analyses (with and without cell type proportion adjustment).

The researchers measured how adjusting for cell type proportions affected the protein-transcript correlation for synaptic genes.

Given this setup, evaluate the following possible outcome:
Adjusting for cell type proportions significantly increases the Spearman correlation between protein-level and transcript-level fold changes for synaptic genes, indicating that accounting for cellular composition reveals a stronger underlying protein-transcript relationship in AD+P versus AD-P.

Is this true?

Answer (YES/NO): NO